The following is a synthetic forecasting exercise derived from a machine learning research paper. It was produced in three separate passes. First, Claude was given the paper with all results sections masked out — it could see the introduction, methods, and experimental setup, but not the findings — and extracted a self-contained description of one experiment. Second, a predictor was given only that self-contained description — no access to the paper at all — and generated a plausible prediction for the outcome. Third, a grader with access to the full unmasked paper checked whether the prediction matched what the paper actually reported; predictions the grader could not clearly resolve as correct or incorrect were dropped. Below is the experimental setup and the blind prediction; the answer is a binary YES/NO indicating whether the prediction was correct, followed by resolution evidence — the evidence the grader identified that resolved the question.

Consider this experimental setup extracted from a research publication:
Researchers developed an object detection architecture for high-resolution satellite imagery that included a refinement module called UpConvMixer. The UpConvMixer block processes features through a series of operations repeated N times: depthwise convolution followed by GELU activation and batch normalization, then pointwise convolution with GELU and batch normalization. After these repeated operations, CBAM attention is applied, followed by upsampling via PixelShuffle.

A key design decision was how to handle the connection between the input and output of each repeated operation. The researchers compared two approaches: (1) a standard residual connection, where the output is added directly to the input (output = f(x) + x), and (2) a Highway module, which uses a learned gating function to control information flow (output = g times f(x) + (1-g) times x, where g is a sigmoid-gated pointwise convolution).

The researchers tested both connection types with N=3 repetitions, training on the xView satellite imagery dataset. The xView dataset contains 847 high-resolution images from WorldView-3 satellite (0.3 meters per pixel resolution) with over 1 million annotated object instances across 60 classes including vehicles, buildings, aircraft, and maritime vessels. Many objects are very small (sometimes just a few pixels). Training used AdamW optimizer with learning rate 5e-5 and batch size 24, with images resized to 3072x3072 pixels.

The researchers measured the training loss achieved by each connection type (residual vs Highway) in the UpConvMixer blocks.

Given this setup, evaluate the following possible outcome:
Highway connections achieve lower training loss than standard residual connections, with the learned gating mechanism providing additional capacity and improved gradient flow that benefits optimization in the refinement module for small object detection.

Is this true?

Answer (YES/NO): YES